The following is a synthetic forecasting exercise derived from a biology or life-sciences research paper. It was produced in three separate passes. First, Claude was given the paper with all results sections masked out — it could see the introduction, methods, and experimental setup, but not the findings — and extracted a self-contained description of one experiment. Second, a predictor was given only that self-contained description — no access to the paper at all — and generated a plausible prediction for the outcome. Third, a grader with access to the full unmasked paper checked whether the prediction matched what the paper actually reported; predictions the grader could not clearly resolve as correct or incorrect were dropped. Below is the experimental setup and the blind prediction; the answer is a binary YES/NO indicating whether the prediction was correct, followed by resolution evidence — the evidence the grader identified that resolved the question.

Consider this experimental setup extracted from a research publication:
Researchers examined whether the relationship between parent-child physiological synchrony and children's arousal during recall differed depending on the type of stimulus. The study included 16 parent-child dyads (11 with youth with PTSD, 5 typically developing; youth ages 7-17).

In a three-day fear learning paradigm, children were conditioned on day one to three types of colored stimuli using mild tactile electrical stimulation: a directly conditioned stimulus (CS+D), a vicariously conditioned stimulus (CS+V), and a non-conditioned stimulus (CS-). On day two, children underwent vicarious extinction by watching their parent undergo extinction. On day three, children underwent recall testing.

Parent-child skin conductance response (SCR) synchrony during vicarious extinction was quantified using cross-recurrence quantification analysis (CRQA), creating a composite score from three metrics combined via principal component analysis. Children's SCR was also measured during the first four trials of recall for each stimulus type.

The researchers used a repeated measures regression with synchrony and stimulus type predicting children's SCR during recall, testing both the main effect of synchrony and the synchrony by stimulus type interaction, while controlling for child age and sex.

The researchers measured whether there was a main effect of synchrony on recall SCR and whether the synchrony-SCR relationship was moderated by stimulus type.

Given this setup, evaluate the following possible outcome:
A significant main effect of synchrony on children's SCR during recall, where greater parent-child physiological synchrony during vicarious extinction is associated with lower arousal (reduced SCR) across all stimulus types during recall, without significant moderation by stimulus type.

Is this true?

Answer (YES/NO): YES